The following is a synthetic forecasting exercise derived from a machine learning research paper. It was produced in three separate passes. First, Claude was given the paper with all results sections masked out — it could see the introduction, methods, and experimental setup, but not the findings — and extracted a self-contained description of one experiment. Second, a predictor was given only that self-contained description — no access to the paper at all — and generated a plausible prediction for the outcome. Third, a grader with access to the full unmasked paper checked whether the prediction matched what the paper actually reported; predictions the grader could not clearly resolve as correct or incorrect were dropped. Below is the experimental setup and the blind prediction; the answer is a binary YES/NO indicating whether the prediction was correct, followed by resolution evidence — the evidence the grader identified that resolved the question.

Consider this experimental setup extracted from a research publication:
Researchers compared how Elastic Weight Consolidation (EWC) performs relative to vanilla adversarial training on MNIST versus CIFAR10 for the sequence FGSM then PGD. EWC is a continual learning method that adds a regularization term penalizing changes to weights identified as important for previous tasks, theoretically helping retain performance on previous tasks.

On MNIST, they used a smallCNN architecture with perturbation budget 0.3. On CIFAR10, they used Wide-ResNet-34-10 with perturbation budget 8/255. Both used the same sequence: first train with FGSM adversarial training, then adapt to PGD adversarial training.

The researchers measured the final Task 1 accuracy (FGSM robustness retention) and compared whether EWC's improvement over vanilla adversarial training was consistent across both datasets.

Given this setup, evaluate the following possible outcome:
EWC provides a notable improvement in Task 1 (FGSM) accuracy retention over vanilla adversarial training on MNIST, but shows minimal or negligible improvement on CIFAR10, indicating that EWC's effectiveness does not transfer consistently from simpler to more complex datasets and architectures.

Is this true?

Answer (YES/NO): NO